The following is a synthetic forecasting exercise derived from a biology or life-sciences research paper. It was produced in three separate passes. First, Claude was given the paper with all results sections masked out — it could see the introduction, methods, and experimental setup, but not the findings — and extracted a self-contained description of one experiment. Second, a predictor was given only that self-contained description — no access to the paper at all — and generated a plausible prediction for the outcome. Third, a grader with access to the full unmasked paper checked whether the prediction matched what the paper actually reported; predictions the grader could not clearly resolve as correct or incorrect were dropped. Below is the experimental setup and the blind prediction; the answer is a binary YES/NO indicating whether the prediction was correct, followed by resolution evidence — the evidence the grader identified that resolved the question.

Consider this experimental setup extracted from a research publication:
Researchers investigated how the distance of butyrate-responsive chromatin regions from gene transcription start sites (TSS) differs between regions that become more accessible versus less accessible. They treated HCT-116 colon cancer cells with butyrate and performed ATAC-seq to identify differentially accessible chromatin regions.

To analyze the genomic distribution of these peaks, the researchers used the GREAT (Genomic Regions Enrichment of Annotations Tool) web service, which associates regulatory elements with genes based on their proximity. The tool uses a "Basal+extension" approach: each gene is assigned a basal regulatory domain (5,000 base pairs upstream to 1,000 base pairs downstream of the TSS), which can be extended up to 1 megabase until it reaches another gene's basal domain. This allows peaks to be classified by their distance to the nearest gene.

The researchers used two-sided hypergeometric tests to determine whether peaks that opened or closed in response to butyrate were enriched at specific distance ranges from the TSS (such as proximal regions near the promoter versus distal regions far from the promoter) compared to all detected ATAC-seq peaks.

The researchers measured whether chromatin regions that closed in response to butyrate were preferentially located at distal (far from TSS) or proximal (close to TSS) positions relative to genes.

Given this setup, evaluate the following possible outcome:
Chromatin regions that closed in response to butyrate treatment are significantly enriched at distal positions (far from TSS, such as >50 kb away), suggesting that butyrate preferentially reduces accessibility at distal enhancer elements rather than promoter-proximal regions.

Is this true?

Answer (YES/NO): YES